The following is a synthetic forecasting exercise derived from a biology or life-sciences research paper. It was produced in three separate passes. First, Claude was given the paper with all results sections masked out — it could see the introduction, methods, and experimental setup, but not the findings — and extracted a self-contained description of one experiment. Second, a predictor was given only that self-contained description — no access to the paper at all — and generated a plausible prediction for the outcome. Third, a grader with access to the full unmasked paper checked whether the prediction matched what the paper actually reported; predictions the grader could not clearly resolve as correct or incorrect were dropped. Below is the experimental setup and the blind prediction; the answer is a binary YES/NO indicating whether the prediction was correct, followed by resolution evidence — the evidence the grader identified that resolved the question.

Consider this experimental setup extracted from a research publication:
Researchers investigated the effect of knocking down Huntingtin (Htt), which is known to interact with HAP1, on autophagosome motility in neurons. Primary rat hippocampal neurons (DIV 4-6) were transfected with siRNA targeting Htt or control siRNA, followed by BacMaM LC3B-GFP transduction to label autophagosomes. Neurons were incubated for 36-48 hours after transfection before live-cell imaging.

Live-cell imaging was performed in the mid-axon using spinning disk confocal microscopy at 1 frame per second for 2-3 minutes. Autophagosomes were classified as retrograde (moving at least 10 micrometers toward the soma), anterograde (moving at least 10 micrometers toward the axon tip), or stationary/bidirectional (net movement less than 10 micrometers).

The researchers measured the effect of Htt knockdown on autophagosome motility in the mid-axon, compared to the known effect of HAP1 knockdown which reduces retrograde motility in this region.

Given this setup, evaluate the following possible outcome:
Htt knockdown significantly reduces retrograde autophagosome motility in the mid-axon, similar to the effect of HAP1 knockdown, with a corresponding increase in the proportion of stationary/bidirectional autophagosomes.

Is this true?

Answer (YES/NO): YES